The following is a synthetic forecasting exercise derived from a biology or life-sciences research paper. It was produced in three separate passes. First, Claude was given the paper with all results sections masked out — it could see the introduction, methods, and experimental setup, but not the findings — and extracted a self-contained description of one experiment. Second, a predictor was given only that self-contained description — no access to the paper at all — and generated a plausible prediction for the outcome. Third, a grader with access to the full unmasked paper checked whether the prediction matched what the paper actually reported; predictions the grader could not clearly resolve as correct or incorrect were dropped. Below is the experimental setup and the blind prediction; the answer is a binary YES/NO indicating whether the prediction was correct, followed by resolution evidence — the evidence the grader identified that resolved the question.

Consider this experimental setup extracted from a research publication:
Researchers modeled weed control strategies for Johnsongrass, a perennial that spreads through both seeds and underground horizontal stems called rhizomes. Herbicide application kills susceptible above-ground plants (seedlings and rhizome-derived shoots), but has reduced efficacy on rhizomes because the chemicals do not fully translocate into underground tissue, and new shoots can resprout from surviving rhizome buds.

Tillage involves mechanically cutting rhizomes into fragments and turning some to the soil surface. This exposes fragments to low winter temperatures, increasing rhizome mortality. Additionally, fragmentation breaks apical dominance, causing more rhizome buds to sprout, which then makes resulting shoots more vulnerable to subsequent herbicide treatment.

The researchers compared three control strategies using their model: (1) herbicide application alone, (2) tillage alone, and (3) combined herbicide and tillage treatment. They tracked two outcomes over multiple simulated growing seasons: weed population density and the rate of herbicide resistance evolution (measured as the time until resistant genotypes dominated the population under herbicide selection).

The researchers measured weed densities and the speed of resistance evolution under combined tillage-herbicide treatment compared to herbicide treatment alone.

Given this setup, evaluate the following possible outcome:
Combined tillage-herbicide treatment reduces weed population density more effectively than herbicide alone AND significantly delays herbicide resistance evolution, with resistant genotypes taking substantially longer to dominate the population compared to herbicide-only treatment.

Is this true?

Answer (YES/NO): NO